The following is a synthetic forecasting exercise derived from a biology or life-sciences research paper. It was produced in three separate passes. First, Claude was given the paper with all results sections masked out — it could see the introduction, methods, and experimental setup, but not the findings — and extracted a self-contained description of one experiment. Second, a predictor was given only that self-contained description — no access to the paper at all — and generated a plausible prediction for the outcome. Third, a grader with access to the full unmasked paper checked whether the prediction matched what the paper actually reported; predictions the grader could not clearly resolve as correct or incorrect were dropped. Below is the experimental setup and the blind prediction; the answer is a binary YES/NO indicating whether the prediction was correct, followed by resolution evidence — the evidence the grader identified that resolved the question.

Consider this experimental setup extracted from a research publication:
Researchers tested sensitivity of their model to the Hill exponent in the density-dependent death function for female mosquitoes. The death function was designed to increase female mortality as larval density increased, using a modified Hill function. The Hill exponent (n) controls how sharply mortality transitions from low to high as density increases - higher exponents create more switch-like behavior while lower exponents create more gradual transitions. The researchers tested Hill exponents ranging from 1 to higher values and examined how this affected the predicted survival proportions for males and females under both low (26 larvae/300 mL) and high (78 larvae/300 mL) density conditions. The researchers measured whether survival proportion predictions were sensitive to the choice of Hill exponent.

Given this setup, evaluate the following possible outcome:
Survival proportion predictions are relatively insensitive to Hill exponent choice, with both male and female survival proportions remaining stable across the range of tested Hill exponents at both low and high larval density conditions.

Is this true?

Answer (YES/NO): NO